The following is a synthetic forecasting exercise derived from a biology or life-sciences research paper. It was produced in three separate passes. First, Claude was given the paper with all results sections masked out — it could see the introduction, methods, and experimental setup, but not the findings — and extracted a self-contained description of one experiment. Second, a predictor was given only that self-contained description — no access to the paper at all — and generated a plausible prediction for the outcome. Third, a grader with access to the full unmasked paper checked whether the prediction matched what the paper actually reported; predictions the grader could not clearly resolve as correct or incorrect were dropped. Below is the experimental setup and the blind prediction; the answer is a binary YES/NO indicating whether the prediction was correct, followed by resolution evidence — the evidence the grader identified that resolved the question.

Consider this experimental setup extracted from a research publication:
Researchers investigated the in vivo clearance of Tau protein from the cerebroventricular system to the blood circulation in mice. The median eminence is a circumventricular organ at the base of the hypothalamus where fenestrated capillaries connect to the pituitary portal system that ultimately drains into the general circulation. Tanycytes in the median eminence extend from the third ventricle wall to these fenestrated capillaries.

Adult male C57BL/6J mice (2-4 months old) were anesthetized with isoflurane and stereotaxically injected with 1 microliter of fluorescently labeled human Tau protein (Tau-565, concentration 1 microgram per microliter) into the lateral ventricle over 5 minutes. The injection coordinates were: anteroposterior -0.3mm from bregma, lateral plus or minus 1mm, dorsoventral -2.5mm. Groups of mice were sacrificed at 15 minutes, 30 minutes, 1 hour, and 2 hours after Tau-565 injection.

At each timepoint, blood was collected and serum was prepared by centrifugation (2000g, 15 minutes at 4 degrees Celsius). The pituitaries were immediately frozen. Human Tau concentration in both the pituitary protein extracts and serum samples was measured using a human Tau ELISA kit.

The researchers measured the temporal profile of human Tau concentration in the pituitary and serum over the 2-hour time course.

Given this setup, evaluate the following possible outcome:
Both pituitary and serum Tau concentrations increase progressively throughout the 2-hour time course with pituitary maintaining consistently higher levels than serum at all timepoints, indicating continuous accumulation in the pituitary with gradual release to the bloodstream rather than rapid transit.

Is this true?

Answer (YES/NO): NO